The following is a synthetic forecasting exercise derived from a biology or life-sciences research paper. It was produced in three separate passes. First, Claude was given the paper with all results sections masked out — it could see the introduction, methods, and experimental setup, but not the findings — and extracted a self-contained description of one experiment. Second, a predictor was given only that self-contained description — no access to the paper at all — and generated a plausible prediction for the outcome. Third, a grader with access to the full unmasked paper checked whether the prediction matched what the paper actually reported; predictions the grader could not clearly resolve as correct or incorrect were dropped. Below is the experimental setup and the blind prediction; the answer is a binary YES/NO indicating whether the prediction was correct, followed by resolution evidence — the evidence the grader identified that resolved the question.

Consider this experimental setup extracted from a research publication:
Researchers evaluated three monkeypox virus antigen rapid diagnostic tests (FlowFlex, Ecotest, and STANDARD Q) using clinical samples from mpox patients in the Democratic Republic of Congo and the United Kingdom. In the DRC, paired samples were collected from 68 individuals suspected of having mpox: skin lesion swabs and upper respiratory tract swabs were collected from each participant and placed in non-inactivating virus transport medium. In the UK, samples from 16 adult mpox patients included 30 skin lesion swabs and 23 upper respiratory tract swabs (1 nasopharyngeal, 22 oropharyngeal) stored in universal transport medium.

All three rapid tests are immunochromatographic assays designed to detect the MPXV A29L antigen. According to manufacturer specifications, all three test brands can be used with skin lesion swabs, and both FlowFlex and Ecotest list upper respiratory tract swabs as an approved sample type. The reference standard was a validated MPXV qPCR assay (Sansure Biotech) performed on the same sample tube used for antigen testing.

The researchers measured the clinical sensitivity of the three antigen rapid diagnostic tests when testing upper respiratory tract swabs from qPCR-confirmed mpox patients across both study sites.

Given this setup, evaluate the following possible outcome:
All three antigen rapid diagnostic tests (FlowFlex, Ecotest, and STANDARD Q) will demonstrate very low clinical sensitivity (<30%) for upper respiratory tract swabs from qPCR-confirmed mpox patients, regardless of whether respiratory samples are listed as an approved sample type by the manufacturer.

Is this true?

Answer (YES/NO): YES